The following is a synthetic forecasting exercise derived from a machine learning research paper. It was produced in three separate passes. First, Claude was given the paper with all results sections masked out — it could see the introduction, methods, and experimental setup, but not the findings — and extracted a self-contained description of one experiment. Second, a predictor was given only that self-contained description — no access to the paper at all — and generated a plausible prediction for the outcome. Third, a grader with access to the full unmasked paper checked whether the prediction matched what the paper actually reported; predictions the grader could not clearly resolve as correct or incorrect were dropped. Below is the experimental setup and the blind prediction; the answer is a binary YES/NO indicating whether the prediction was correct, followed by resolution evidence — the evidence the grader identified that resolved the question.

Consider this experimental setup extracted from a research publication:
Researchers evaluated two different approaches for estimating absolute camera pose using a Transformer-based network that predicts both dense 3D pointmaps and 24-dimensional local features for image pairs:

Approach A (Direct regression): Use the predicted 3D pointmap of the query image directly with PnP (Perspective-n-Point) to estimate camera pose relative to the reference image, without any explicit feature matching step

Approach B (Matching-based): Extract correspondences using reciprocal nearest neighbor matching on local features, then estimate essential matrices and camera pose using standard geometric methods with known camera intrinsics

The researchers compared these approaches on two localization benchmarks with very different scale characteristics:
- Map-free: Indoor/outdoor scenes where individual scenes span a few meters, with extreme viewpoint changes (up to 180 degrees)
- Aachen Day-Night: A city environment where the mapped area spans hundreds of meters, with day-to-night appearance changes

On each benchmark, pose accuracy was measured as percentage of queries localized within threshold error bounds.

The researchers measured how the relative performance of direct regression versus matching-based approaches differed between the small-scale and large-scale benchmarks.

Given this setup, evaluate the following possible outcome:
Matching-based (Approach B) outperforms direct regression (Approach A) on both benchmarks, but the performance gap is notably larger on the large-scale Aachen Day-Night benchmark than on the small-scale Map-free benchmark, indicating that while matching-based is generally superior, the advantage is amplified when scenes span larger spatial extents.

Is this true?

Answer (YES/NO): NO